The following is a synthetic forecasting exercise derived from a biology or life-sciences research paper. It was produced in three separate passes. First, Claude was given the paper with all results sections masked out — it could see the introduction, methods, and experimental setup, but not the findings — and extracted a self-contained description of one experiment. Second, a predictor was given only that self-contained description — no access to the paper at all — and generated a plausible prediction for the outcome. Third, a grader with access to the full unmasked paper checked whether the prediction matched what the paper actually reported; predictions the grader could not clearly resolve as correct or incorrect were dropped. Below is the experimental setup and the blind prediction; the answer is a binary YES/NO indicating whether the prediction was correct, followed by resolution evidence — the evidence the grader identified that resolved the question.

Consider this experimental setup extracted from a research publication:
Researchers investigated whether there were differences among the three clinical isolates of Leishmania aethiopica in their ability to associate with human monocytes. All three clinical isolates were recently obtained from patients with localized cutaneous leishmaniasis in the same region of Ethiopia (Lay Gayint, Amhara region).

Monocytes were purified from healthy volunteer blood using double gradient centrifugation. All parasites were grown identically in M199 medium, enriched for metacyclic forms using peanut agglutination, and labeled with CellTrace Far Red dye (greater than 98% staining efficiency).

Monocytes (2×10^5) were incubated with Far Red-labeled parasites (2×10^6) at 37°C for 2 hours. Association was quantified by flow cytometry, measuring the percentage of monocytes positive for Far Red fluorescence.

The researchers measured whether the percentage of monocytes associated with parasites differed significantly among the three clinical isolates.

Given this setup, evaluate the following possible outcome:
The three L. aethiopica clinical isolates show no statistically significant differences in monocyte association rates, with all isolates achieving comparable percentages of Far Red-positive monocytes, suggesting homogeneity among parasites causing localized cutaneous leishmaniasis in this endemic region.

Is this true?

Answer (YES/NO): YES